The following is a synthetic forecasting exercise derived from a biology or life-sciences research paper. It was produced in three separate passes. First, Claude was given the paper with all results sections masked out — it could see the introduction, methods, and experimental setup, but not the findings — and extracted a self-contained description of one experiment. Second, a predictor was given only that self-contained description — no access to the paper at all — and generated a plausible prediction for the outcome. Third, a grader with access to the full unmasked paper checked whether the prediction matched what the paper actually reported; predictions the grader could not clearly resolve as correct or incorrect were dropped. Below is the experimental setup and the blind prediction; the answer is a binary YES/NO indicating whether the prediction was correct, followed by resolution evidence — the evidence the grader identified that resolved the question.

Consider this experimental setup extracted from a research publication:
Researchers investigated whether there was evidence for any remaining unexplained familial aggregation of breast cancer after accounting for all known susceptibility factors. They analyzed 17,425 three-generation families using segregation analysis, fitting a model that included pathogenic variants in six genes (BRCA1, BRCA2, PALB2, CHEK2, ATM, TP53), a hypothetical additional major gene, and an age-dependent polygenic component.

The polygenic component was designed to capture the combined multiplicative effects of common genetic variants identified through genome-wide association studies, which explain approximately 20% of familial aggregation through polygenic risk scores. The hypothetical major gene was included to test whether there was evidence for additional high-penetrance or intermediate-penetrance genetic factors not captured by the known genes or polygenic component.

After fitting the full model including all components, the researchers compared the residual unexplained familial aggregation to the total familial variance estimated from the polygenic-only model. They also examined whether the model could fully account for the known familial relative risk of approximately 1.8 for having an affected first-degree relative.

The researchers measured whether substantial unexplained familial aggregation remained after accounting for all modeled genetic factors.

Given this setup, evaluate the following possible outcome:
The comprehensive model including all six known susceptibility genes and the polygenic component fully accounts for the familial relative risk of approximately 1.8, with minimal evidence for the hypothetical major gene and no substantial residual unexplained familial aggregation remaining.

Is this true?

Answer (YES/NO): NO